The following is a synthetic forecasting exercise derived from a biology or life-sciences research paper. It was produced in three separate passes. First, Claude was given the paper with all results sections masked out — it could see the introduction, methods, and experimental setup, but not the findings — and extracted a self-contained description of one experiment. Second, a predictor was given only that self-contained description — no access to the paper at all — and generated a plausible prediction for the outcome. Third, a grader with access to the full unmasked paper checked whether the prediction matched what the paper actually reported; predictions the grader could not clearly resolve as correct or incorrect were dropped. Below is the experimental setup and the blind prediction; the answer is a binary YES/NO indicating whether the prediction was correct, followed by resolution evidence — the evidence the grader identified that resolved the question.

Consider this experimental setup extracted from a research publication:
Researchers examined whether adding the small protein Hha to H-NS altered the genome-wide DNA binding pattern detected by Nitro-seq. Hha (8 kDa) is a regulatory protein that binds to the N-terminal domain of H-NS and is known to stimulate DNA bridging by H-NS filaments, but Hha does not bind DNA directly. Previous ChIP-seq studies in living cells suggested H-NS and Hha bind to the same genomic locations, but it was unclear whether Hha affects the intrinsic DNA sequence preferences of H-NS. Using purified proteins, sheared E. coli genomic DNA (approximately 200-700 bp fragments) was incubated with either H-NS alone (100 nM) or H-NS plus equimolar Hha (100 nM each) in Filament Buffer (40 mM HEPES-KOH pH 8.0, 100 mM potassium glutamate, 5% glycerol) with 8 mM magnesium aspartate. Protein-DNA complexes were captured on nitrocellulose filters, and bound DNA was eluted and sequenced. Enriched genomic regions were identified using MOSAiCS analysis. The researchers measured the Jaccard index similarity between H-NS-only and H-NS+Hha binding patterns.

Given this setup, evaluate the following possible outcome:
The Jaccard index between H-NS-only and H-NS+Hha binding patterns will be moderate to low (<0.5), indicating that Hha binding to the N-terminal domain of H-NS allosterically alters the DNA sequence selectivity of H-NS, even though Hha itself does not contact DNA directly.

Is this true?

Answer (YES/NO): NO